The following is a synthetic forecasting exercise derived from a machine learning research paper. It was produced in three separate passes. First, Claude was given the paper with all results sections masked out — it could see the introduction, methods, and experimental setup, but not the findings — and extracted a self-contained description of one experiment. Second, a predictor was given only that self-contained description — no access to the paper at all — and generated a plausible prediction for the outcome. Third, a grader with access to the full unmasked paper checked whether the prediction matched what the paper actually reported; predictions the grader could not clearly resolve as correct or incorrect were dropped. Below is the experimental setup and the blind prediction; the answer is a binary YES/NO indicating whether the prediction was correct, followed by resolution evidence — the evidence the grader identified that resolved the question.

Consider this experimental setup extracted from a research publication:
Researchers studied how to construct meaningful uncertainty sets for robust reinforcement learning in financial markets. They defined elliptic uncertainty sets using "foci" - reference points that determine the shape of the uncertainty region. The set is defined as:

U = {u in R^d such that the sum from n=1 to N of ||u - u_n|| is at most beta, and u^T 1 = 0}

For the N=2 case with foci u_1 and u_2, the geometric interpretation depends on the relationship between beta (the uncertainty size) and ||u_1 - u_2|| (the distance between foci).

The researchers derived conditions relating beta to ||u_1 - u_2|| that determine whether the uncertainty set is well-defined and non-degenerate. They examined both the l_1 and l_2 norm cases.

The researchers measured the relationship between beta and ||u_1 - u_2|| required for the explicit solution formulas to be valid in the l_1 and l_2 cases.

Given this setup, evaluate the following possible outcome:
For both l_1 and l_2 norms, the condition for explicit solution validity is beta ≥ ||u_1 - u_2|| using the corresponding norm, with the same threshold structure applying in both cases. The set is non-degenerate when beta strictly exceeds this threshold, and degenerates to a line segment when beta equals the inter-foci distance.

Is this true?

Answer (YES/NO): NO